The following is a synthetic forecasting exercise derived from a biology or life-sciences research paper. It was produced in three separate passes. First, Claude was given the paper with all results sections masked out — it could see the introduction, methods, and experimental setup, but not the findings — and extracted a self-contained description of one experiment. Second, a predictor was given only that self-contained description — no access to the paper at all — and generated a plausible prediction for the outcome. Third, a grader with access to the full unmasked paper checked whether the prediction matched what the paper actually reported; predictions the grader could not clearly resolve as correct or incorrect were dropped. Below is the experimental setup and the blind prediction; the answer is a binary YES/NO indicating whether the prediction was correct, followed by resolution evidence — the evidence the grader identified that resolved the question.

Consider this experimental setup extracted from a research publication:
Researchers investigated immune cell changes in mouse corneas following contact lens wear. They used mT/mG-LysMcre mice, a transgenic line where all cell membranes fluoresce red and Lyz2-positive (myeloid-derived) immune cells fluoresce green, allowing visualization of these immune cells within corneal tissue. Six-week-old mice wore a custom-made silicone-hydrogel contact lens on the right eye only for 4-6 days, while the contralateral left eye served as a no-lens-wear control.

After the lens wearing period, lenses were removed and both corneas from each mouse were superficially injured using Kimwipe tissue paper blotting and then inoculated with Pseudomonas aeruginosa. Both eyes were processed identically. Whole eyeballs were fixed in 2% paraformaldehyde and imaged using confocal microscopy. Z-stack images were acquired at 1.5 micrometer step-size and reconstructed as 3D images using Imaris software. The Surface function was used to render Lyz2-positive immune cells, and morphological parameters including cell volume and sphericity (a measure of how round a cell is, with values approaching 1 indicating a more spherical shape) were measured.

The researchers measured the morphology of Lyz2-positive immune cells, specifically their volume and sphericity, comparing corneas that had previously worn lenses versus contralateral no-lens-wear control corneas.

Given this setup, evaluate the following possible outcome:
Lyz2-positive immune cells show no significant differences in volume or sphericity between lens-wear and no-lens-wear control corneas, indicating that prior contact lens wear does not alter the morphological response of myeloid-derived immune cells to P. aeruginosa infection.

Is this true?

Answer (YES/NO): NO